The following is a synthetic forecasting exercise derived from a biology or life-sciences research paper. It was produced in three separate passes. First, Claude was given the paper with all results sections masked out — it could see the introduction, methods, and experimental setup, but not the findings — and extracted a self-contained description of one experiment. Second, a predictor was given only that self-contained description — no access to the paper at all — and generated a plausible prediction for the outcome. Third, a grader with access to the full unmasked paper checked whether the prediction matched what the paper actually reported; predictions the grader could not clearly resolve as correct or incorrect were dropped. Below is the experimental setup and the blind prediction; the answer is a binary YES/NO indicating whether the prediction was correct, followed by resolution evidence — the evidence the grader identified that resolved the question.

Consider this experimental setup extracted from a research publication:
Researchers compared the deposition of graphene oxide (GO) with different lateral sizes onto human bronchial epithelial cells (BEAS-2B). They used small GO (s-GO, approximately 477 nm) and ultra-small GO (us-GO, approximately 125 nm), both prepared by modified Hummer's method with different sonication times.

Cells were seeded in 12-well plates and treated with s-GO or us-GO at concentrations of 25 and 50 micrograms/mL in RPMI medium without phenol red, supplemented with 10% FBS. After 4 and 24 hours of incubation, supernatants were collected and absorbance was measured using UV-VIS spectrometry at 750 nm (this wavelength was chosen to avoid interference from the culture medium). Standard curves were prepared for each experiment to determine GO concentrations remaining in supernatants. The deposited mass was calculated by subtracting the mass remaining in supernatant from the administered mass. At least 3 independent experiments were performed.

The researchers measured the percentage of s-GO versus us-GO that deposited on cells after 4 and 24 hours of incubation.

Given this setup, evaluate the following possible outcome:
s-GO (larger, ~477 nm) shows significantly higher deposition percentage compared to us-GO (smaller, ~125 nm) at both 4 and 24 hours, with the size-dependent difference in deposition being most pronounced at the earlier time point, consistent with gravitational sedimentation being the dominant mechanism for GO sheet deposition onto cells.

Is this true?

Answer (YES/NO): NO